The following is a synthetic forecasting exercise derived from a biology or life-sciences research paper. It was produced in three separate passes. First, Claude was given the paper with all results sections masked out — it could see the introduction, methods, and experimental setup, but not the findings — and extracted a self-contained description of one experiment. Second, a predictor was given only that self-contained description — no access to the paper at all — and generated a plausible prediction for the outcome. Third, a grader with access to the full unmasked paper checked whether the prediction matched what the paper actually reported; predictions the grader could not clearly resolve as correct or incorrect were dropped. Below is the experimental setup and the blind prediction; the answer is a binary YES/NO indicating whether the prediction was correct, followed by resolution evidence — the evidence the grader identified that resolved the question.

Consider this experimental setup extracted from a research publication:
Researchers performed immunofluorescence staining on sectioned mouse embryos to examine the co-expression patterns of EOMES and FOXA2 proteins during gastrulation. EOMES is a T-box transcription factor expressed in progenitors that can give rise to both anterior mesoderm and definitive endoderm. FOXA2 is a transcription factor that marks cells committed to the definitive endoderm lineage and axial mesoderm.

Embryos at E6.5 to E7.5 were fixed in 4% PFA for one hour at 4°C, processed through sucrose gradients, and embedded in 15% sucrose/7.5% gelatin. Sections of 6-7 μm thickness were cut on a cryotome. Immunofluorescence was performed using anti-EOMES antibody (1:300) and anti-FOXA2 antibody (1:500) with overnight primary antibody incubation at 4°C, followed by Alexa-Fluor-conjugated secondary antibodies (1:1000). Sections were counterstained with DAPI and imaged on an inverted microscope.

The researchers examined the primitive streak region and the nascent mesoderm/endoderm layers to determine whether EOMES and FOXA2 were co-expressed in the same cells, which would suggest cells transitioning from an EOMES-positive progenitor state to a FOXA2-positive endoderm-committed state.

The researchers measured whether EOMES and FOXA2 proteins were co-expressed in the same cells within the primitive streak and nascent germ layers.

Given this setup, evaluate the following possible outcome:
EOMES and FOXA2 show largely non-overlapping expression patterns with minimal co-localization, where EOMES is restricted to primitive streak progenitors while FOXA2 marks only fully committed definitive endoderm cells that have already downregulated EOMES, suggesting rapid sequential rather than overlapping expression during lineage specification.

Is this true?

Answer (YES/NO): NO